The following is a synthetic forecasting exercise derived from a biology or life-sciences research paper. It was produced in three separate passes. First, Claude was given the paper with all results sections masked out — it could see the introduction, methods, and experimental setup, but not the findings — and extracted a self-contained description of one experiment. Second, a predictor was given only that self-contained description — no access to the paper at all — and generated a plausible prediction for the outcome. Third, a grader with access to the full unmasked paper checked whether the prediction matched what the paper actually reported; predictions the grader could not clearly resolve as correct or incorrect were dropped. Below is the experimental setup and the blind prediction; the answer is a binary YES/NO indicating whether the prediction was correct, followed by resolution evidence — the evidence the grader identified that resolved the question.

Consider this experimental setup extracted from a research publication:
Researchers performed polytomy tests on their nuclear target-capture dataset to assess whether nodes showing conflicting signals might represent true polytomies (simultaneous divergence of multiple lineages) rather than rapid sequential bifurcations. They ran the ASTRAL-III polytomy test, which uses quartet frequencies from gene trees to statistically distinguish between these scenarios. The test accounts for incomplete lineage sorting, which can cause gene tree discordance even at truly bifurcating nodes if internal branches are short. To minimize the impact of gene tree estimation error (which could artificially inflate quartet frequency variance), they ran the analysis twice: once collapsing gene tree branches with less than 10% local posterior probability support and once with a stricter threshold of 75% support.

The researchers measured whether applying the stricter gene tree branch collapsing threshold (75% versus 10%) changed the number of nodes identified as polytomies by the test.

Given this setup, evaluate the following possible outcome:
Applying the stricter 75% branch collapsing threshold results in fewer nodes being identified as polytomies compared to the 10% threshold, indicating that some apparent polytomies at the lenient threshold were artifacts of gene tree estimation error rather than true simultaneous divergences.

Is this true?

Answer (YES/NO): NO